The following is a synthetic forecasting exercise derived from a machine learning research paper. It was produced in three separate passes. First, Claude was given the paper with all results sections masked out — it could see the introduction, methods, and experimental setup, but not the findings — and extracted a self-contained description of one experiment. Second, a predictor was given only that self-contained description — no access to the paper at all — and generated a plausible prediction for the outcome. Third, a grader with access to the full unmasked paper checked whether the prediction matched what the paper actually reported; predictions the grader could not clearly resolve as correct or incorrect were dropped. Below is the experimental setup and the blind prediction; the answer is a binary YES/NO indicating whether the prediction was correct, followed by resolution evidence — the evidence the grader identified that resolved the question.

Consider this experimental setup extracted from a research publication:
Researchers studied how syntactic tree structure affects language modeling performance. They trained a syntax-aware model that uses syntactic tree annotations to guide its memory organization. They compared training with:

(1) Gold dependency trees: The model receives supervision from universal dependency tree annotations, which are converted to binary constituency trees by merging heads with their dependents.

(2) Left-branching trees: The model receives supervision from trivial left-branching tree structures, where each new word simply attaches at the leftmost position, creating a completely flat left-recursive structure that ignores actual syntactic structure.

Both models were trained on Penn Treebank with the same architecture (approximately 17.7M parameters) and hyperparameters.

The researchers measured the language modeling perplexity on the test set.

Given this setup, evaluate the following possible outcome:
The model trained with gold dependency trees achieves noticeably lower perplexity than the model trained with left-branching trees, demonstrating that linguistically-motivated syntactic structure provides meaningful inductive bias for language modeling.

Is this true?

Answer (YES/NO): YES